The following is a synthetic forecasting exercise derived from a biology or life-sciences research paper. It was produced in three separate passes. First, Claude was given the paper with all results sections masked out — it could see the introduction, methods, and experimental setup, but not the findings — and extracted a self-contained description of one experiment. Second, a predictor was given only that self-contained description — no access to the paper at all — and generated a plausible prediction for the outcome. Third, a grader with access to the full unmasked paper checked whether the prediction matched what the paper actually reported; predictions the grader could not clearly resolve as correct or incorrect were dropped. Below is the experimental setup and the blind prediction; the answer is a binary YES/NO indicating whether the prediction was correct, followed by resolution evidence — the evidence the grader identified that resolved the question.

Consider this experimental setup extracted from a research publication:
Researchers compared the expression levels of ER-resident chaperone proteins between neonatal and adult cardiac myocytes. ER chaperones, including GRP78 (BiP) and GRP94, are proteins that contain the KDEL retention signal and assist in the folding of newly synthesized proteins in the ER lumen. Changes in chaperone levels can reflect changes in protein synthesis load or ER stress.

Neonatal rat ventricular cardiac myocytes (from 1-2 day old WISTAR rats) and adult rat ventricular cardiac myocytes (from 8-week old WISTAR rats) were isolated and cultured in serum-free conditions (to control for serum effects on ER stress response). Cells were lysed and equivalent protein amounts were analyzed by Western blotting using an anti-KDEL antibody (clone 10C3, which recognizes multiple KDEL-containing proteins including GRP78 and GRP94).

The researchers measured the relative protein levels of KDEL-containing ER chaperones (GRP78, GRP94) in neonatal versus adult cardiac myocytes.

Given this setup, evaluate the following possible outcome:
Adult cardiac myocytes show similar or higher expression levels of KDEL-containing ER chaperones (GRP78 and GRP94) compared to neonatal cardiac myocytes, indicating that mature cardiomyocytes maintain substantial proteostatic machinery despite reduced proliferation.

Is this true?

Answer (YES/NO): NO